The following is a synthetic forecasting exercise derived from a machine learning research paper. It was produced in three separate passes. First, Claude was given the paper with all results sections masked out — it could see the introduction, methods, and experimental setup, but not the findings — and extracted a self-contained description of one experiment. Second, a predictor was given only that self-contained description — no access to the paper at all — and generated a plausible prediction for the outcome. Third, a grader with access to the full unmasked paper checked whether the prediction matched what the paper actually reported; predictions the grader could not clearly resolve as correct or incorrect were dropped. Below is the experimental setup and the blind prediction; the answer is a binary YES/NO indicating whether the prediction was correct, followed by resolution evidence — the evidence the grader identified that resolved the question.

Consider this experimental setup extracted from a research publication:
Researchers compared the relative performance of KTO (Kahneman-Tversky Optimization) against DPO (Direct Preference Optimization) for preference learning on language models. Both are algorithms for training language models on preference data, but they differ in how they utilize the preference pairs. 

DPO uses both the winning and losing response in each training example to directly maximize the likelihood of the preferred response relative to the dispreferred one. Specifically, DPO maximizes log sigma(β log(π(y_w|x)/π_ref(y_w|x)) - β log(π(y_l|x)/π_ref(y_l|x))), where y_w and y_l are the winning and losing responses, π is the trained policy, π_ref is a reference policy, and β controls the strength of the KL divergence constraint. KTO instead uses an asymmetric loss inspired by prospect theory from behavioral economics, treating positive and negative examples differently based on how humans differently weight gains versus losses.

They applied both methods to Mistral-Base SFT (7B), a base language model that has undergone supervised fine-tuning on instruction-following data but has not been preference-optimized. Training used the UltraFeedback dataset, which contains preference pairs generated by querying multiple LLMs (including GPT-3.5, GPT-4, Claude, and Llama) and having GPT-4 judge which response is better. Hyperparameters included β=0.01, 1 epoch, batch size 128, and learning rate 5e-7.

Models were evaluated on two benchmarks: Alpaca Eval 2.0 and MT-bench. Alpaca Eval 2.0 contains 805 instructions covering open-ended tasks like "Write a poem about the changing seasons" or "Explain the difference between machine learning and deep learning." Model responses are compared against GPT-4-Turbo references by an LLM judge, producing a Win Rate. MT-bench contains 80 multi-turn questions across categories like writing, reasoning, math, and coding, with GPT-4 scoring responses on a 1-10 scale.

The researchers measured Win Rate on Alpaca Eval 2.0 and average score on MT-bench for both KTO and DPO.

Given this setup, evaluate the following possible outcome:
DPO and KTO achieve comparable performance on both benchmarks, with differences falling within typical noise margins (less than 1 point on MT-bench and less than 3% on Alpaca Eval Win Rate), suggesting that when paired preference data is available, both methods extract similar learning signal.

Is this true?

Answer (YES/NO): NO